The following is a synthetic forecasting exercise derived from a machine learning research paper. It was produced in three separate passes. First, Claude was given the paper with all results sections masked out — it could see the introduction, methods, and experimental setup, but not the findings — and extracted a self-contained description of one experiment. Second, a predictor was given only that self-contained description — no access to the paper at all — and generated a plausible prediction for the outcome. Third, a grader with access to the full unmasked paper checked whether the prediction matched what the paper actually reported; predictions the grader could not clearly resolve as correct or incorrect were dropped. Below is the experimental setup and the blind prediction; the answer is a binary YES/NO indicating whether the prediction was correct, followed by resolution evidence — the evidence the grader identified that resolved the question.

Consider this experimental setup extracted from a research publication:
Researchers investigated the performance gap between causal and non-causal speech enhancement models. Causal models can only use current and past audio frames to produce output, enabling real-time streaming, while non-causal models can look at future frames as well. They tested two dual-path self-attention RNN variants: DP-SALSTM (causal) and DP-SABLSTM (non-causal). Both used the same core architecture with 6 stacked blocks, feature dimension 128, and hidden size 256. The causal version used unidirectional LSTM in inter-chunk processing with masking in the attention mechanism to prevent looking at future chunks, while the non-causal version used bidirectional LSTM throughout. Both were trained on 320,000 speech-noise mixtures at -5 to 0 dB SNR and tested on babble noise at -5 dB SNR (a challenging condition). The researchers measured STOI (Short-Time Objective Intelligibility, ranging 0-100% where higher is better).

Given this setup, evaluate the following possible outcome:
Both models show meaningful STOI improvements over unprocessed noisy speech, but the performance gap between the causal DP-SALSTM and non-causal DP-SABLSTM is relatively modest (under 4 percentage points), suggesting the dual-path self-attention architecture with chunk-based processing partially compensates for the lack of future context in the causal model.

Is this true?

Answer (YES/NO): YES